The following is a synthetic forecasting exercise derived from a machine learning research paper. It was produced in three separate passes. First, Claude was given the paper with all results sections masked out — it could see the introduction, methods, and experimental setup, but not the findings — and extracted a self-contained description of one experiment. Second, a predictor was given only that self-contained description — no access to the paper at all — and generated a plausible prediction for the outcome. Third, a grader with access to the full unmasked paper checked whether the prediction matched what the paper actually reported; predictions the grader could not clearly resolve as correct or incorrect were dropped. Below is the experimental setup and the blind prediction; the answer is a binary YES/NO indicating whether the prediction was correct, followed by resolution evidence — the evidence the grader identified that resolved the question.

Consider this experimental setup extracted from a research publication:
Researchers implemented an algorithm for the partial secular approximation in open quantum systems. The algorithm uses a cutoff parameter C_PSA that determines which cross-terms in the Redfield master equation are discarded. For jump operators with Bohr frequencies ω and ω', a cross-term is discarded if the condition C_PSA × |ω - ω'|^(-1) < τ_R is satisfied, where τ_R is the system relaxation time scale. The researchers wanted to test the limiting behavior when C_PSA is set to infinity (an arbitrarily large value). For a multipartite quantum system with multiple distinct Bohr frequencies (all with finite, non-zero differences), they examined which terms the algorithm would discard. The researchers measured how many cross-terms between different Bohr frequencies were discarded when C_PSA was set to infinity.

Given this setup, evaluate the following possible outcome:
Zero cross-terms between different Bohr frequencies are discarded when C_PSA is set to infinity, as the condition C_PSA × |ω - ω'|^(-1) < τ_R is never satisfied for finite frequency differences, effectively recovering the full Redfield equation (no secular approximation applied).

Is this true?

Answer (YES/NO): YES